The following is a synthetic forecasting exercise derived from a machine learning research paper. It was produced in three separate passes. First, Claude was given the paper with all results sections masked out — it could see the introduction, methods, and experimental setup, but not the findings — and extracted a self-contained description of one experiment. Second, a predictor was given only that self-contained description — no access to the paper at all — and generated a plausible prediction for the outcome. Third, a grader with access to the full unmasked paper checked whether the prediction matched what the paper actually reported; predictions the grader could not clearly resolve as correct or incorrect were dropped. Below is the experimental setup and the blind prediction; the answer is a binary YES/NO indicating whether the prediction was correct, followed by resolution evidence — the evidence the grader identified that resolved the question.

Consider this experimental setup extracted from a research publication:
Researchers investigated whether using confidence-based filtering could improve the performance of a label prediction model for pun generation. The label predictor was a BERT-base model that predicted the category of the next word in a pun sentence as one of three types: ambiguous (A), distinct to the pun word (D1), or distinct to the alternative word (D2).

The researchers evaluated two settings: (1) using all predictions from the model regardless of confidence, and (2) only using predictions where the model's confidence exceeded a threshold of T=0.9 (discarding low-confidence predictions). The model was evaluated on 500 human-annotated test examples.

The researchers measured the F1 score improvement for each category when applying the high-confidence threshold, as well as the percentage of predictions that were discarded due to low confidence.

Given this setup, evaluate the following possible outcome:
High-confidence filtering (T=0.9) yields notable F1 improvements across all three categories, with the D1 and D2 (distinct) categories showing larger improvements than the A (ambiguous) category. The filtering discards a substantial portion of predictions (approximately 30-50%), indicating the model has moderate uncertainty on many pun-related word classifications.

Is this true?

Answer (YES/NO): NO